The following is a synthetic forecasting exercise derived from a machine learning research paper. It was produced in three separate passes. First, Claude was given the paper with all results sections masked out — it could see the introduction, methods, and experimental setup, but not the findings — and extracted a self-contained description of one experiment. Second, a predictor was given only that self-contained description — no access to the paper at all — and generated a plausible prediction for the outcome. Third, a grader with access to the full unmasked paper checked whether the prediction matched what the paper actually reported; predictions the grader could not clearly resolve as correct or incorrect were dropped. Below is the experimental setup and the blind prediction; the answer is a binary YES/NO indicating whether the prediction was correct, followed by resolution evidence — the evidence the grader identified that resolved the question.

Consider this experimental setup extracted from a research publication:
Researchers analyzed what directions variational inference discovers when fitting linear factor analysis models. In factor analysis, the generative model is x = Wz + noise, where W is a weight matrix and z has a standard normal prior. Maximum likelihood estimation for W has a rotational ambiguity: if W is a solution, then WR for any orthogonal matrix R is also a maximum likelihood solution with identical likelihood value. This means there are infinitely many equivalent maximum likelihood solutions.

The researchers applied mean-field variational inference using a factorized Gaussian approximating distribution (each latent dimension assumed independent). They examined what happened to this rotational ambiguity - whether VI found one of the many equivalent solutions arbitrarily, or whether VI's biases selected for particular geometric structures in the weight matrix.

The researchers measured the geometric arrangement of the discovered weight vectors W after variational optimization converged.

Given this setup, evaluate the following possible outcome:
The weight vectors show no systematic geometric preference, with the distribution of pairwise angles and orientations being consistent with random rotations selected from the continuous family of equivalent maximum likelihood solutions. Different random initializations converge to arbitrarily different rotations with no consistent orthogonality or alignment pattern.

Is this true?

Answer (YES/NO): NO